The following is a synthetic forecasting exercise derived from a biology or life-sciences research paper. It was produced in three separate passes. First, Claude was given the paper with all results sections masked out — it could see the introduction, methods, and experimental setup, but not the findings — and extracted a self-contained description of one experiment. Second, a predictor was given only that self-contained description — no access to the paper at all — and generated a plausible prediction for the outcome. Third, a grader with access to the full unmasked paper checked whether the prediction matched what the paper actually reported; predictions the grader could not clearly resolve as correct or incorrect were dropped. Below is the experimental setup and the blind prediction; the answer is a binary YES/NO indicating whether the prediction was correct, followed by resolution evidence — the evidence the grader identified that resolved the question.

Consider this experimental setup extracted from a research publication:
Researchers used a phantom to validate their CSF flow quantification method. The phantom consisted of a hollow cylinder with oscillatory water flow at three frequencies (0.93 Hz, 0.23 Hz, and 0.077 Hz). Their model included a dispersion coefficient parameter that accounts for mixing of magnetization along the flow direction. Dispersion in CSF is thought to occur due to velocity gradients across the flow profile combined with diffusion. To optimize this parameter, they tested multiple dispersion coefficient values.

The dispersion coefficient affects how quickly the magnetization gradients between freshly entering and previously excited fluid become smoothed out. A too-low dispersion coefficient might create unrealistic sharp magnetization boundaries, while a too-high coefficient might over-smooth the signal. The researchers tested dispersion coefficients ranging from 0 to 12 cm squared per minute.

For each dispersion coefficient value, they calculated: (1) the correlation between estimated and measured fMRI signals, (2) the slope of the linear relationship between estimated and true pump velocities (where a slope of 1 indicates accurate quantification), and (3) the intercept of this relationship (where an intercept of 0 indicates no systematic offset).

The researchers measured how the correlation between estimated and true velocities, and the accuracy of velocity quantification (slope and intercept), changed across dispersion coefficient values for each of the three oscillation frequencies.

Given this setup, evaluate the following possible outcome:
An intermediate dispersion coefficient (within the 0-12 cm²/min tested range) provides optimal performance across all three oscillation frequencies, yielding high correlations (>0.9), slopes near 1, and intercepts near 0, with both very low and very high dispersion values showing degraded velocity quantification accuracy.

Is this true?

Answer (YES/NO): NO